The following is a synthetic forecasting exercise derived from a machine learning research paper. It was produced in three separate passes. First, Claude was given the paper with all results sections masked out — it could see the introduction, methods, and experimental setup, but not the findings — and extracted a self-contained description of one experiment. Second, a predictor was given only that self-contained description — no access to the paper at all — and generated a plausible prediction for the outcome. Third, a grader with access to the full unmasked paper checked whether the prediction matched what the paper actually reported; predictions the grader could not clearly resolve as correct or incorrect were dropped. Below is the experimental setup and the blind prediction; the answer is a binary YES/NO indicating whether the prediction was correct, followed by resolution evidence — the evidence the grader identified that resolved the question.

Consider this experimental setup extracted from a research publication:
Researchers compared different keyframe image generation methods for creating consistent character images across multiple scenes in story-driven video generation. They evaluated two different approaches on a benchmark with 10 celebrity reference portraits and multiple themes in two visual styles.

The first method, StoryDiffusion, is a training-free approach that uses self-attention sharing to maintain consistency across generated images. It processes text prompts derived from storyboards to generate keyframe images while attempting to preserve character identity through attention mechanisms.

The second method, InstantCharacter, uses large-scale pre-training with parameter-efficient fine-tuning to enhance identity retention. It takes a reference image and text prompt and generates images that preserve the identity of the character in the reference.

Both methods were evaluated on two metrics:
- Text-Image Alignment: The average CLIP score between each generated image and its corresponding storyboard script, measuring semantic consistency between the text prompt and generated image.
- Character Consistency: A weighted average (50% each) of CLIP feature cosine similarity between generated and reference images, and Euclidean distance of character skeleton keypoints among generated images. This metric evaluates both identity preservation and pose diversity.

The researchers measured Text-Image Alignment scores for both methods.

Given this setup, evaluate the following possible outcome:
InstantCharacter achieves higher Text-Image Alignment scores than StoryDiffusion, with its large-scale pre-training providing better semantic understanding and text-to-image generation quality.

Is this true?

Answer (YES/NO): YES